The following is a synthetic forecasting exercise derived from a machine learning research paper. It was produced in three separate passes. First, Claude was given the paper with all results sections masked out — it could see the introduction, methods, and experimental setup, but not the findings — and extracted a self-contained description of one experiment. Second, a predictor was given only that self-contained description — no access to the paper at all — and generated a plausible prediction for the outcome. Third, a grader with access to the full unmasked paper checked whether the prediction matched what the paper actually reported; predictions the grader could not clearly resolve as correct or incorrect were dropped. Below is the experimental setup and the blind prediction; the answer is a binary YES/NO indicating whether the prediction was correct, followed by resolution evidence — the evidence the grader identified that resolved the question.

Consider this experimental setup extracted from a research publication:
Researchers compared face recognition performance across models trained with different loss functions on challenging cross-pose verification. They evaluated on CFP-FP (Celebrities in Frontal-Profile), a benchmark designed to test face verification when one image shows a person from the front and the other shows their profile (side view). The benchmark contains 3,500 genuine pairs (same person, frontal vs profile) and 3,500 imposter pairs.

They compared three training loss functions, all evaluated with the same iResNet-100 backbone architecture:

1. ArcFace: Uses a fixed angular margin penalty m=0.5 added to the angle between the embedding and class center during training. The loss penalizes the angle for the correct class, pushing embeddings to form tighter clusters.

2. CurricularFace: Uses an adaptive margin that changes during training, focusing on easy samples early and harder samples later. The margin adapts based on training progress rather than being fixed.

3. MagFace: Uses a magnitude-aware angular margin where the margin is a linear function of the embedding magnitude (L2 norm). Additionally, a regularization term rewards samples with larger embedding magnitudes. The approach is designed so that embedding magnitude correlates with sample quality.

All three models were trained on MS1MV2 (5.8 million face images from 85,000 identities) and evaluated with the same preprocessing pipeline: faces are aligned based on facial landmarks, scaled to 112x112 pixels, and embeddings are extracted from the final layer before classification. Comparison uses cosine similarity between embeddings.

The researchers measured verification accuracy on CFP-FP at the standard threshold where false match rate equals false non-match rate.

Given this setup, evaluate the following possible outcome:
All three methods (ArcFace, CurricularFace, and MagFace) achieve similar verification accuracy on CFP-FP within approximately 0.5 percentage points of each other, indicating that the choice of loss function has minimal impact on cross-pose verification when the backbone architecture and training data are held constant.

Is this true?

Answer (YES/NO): NO